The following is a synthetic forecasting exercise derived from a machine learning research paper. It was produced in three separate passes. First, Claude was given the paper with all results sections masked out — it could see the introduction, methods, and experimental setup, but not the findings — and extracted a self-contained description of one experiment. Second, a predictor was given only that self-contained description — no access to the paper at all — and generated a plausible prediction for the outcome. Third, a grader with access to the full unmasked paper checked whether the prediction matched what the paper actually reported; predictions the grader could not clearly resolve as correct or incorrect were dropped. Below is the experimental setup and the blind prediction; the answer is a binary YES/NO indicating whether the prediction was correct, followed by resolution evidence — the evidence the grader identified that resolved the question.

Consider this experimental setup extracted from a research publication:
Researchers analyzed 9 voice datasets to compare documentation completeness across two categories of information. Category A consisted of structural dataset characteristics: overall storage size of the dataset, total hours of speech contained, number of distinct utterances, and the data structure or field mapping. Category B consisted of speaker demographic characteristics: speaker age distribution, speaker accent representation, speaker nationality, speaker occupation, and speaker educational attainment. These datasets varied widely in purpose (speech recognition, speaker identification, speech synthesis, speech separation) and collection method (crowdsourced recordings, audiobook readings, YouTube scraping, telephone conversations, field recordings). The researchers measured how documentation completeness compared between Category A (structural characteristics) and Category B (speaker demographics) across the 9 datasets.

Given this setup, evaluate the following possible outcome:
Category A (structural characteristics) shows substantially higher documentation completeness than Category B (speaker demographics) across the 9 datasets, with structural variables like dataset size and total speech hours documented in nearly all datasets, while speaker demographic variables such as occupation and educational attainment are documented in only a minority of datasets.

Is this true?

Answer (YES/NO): YES